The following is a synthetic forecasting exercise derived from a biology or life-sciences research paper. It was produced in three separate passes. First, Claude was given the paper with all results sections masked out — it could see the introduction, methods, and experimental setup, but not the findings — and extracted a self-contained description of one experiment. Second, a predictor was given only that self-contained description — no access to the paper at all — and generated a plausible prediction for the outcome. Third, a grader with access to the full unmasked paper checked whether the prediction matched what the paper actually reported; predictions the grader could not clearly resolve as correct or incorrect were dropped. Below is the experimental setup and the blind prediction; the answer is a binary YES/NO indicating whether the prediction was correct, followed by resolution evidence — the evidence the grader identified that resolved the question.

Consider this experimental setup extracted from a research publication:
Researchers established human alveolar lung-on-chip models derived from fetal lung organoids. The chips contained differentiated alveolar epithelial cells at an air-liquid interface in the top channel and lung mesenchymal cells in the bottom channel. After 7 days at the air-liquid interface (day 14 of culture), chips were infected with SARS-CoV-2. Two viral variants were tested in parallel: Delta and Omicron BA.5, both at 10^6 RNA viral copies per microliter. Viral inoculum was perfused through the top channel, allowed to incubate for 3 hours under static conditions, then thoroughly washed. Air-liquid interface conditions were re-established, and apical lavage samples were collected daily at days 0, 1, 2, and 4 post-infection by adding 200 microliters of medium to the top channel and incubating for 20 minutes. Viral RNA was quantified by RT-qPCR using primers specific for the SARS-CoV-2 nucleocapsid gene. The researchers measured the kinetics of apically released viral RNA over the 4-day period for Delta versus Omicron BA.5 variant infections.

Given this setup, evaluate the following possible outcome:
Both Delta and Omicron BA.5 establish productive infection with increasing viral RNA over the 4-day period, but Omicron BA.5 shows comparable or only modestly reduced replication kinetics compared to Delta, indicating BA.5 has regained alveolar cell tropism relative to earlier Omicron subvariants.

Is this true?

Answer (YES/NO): NO